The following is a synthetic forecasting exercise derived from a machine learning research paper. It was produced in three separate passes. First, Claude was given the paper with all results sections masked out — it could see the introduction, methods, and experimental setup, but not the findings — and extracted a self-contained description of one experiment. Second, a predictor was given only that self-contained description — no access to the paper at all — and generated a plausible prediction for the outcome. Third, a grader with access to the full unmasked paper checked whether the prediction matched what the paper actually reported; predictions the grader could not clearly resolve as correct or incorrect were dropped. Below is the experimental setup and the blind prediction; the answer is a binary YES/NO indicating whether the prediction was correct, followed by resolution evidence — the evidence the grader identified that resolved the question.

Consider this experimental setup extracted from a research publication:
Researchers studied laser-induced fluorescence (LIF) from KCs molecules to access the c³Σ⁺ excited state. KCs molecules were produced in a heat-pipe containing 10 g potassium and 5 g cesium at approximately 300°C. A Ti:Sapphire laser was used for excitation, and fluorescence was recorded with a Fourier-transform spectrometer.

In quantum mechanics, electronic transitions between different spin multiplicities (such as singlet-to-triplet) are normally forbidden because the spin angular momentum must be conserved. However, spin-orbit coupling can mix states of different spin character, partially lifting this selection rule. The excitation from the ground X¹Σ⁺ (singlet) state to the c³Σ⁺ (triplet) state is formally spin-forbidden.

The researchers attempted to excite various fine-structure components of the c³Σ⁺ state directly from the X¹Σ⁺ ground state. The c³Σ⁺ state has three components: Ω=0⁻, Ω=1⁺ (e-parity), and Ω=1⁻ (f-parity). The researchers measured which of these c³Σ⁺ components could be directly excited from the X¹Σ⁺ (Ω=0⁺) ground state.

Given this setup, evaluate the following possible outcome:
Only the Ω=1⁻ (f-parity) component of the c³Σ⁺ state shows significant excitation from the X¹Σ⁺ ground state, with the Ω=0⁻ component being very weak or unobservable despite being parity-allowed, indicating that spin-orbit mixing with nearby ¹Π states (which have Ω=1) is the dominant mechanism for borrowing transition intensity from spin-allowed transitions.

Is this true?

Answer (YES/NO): NO